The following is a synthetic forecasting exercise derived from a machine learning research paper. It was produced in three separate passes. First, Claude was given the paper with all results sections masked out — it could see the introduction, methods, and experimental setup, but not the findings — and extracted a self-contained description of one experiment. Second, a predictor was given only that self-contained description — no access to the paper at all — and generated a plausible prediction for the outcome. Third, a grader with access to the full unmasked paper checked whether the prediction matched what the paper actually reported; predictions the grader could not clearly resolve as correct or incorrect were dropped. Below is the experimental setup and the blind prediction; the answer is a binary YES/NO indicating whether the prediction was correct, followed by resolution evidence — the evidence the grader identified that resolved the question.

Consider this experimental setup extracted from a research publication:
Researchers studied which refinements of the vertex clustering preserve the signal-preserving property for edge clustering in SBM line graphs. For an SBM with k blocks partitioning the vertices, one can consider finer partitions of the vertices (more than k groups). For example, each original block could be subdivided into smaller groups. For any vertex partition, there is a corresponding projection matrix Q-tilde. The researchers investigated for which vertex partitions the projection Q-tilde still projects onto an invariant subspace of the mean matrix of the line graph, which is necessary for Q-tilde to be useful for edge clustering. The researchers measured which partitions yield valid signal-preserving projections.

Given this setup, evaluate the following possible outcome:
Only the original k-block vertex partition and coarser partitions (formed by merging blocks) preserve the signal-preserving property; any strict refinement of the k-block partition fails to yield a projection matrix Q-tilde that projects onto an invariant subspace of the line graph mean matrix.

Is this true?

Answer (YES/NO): NO